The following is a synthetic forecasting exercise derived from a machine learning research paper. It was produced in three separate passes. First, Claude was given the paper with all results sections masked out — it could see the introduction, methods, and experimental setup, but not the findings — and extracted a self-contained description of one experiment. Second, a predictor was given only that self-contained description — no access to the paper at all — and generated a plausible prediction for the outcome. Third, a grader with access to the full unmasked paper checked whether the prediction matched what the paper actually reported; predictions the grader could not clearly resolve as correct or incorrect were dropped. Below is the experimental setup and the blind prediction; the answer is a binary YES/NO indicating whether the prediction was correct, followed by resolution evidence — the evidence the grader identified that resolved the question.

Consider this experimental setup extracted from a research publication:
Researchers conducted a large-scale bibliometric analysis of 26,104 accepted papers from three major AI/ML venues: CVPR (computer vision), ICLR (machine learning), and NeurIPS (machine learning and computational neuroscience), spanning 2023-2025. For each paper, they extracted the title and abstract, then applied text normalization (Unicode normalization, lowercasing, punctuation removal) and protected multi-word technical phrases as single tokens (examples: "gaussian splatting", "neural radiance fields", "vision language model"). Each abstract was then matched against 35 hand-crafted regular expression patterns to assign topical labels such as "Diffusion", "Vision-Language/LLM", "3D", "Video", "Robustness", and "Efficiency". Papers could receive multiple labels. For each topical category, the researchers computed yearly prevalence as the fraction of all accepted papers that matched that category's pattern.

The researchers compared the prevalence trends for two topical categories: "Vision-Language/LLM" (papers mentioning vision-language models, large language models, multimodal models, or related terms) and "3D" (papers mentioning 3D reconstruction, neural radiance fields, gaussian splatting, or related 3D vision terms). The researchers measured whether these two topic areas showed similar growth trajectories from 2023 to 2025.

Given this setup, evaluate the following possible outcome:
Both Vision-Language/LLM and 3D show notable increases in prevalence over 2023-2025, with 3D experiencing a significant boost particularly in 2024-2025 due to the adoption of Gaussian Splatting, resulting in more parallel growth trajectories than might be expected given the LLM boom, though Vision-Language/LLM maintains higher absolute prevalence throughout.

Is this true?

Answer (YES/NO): NO